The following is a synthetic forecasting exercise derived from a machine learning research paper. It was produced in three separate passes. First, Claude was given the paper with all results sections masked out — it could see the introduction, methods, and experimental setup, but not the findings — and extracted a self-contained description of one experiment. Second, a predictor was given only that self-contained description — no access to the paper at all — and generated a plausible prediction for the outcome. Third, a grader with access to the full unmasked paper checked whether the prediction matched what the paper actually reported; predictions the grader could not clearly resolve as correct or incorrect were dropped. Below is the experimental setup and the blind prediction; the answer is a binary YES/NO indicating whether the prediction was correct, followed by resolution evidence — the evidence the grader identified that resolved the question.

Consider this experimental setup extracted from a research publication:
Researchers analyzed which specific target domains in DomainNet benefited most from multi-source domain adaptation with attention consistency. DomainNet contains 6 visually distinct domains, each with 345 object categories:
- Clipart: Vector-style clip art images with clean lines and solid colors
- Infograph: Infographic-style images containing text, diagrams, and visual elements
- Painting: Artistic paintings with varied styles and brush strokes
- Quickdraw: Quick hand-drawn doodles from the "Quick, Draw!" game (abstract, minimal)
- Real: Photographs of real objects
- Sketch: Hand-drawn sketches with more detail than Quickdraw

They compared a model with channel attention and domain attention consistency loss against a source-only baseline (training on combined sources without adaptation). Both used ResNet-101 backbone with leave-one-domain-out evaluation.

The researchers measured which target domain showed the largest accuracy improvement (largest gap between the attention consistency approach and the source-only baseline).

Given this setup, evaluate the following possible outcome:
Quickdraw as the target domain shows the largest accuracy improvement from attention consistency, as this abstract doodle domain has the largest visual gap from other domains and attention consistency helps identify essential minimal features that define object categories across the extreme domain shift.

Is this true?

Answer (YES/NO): NO